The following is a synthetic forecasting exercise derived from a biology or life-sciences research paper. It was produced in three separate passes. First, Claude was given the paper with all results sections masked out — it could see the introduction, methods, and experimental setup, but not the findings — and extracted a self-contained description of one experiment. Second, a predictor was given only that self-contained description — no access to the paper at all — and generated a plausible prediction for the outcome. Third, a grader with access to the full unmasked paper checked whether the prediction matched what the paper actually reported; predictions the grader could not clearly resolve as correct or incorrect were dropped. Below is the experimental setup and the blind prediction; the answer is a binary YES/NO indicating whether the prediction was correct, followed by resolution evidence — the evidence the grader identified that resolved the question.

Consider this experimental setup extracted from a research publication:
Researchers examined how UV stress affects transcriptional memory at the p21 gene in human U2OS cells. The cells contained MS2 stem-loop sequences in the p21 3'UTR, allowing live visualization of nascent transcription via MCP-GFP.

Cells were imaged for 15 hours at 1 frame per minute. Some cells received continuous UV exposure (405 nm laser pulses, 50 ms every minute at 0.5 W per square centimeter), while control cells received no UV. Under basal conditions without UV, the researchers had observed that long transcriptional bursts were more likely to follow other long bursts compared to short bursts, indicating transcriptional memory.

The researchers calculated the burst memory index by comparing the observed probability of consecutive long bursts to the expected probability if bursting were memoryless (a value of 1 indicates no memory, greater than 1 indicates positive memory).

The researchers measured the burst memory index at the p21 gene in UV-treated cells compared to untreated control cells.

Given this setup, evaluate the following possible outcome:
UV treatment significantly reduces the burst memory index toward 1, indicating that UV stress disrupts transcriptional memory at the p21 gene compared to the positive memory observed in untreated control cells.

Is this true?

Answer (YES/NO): YES